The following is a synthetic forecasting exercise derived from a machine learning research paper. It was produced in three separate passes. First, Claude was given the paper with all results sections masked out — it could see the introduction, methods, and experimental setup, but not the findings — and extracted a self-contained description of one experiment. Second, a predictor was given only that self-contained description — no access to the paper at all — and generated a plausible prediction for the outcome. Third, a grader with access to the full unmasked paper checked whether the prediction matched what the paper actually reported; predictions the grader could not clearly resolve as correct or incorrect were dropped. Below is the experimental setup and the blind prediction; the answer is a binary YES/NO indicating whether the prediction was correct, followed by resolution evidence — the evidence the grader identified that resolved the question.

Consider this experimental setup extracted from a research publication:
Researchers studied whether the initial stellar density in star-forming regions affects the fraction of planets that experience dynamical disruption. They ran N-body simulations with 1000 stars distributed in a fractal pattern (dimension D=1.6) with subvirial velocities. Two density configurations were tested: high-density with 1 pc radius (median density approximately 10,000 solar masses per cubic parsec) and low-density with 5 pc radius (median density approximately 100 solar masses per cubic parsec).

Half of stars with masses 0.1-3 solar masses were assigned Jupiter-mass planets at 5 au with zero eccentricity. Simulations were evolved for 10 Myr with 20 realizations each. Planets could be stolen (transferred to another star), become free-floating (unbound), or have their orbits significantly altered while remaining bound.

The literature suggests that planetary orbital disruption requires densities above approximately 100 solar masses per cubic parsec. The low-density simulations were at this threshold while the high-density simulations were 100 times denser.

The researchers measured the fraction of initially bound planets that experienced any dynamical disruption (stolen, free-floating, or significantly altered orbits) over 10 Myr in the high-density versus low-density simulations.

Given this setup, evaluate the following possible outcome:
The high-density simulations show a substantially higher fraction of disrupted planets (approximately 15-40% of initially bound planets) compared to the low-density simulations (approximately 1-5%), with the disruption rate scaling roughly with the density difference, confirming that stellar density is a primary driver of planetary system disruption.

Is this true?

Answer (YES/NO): NO